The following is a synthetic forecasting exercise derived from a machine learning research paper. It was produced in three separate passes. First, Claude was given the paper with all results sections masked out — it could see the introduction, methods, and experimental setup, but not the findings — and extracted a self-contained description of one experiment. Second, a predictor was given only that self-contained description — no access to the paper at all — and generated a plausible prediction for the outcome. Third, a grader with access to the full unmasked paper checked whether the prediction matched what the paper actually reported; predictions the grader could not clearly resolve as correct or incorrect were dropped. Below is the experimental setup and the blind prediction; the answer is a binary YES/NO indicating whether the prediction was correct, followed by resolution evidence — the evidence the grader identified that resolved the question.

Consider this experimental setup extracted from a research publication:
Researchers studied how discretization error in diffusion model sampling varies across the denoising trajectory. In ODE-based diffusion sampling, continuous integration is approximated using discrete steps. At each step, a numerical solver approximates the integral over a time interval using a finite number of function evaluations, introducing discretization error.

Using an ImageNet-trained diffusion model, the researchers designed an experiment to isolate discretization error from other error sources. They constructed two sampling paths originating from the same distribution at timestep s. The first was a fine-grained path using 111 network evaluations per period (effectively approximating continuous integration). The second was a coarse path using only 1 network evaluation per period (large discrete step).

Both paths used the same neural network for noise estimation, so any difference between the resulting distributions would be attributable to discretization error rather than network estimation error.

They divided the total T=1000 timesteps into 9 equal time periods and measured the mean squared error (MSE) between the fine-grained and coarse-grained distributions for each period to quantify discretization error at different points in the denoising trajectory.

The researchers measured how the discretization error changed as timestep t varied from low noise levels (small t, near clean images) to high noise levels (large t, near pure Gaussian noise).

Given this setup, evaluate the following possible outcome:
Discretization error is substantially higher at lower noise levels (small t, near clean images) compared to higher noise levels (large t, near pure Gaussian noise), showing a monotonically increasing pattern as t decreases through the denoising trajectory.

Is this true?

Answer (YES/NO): YES